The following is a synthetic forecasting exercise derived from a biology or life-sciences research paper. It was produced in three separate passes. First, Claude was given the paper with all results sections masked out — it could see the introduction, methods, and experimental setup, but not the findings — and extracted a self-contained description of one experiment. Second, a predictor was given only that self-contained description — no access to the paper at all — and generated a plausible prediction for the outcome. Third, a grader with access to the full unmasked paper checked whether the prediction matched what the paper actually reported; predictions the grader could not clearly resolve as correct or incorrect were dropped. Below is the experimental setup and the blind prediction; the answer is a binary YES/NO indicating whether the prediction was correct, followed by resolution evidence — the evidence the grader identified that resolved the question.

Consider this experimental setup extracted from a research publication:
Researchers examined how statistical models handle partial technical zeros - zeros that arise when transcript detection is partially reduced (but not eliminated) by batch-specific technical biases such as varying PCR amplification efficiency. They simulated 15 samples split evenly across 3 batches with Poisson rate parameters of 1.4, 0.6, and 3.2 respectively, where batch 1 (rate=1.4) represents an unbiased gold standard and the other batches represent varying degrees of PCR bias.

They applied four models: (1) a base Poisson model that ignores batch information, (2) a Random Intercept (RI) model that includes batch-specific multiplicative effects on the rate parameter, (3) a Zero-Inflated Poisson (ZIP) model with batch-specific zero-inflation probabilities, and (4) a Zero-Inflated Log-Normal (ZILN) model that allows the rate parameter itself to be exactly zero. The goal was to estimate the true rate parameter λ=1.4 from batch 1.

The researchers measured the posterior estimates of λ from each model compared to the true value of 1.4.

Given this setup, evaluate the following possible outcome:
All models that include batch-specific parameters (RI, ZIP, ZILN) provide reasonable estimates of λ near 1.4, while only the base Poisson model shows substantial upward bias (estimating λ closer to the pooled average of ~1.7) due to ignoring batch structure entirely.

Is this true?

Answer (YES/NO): NO